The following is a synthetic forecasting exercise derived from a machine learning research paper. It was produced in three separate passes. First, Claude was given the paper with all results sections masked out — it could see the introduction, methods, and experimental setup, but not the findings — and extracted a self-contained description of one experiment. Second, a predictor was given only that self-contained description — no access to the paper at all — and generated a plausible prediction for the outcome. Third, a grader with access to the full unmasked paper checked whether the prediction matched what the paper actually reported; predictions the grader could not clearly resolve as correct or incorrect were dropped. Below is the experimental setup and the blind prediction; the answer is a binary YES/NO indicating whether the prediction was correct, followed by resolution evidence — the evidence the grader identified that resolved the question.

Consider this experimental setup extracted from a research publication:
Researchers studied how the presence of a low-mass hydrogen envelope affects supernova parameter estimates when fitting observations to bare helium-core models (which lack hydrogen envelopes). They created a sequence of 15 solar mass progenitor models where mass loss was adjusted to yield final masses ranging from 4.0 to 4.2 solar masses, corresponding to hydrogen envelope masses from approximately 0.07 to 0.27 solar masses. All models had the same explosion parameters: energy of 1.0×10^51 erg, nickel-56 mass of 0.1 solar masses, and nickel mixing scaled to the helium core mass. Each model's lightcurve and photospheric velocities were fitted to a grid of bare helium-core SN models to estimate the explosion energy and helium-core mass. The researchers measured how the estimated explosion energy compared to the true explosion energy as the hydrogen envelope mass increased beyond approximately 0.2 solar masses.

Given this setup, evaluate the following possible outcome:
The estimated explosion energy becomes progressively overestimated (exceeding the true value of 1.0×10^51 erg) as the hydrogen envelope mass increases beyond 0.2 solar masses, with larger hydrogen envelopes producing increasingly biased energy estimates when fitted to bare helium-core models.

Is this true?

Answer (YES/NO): NO